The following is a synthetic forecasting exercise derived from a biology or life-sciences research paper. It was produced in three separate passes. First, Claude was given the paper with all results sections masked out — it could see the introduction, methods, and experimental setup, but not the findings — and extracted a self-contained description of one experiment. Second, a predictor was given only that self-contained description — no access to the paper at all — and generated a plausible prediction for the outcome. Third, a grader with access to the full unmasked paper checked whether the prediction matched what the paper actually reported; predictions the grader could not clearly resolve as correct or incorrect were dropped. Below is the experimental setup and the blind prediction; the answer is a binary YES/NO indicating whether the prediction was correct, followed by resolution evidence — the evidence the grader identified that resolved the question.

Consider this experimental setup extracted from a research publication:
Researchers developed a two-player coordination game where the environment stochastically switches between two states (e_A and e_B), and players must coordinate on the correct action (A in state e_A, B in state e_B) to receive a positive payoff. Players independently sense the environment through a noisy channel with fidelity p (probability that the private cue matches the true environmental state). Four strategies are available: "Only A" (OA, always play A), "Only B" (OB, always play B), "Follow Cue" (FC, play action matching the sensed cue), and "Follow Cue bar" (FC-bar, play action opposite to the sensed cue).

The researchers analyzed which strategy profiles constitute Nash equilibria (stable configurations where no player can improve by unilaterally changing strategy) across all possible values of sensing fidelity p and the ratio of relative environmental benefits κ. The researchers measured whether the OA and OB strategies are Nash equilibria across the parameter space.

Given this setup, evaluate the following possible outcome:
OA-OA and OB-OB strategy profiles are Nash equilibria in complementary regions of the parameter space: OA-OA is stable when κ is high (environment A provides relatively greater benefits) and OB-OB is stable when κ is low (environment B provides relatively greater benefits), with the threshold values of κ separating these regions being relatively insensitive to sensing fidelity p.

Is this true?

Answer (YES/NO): NO